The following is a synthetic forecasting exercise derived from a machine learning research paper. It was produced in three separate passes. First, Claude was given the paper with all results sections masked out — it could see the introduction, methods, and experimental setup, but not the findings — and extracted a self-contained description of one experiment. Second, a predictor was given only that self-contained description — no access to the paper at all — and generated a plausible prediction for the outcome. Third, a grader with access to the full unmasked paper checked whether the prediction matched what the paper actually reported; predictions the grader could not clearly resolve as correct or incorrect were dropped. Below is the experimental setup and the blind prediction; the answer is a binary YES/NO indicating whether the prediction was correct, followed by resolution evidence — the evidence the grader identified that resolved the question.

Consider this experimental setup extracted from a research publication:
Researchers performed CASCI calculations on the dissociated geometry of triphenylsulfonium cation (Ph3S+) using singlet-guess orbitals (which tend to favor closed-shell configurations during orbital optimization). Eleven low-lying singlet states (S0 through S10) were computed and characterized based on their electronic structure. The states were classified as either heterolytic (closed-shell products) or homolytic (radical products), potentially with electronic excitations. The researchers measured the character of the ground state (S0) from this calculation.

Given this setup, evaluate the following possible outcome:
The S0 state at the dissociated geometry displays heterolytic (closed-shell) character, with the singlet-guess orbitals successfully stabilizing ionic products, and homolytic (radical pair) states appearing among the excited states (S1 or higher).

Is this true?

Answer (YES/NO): NO